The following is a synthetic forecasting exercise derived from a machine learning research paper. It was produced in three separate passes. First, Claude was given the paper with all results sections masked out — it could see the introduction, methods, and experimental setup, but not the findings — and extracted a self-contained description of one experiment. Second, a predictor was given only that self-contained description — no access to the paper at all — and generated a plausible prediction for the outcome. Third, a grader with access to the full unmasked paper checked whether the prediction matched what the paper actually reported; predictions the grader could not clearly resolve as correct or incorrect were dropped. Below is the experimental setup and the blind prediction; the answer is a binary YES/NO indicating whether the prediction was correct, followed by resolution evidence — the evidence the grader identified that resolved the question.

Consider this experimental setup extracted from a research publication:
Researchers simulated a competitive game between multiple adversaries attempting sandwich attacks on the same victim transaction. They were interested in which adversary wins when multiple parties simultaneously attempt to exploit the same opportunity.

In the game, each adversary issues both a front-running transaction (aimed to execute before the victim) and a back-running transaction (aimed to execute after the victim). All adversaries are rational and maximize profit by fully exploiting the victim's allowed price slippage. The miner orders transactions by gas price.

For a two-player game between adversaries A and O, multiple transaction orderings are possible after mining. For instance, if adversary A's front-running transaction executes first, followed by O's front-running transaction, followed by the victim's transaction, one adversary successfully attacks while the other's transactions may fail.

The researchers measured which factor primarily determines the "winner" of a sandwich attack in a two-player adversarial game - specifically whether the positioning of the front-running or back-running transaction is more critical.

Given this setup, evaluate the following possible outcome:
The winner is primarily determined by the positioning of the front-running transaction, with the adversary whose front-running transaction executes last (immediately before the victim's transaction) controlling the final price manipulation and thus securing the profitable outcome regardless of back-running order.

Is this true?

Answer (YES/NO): NO